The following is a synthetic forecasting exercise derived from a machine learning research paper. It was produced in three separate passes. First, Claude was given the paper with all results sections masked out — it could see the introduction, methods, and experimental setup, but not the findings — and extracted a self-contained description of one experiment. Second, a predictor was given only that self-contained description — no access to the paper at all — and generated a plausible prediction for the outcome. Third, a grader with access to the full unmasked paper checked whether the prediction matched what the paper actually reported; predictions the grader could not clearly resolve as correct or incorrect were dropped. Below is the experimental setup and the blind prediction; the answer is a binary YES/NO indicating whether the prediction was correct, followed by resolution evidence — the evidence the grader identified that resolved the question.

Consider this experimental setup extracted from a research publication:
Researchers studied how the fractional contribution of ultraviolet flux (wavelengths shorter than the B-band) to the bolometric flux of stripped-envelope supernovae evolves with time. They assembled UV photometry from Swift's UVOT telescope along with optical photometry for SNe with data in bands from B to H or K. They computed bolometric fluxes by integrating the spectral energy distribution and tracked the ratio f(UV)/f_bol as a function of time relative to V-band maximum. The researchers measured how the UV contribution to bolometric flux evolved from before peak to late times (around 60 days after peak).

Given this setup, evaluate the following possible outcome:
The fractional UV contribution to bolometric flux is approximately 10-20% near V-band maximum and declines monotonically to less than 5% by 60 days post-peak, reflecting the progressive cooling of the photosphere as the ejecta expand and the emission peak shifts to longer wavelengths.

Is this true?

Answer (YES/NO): NO